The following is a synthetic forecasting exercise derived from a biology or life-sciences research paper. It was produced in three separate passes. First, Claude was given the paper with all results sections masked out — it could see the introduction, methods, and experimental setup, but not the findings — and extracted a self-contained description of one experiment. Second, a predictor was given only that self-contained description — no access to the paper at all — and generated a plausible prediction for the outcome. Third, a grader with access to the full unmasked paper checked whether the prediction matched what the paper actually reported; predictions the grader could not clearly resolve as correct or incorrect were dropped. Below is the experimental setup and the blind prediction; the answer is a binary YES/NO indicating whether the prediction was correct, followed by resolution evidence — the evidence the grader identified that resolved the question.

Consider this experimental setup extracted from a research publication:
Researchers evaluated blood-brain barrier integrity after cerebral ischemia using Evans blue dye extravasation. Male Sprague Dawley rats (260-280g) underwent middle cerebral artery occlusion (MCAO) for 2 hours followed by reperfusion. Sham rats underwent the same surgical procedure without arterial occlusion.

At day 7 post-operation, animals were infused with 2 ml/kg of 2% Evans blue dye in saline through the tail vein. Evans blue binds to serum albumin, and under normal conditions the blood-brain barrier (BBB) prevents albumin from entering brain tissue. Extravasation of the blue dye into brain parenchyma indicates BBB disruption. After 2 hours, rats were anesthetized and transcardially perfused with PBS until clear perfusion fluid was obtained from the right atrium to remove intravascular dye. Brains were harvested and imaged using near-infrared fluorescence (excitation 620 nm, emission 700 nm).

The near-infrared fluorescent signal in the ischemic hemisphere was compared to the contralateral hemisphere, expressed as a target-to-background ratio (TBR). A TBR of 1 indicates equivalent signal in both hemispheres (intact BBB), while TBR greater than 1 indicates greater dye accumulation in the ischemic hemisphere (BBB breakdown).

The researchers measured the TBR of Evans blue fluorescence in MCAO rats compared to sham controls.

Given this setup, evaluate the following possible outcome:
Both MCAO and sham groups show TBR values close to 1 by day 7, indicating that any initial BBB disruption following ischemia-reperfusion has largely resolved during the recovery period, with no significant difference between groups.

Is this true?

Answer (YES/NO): NO